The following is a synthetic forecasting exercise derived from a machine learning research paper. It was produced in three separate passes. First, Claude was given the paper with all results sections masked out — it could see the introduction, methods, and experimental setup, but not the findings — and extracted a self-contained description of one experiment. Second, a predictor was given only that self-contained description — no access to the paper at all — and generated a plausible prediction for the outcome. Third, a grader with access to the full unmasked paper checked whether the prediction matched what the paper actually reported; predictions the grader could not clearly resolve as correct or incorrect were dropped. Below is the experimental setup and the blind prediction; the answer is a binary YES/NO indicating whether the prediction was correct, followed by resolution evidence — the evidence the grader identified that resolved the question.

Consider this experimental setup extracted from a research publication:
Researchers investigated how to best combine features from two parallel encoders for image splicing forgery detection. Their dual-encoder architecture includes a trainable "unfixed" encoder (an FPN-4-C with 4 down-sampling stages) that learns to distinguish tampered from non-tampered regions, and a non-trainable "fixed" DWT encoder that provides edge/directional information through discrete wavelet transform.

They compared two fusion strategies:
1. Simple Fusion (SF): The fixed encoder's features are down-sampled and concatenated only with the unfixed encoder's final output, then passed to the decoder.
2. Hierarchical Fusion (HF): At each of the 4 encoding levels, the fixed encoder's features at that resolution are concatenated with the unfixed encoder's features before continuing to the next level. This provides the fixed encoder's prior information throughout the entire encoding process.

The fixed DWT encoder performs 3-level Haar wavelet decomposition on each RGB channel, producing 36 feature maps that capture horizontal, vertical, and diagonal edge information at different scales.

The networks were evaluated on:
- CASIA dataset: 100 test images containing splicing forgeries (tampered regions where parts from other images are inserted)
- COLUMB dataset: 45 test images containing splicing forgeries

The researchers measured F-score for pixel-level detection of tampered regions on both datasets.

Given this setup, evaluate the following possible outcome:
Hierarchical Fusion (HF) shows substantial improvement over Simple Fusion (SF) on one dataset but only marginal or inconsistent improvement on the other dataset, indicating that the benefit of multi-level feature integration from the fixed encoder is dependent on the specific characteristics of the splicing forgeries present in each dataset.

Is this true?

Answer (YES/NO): NO